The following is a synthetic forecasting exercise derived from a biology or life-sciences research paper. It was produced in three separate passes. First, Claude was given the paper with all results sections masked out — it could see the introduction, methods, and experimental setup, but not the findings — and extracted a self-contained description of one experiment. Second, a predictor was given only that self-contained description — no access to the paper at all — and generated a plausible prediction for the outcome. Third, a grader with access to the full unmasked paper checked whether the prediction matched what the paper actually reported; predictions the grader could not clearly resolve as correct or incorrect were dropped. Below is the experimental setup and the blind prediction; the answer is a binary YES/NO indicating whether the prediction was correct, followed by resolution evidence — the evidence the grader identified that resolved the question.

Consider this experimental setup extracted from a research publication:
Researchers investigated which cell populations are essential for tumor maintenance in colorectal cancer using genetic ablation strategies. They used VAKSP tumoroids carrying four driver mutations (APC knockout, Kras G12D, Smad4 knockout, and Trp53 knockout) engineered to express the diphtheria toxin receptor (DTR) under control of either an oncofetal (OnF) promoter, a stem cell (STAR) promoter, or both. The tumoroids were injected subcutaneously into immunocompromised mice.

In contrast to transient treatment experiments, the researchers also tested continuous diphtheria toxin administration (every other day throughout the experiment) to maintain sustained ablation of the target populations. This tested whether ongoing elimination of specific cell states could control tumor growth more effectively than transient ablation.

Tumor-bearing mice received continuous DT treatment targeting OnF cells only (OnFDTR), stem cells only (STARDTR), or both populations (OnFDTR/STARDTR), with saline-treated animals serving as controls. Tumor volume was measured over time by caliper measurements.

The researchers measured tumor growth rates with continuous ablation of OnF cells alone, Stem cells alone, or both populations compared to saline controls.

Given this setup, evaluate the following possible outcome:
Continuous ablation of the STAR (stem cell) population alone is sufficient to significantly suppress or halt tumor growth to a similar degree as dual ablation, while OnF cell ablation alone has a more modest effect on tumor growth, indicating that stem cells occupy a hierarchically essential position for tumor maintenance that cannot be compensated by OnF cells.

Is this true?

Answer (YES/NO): NO